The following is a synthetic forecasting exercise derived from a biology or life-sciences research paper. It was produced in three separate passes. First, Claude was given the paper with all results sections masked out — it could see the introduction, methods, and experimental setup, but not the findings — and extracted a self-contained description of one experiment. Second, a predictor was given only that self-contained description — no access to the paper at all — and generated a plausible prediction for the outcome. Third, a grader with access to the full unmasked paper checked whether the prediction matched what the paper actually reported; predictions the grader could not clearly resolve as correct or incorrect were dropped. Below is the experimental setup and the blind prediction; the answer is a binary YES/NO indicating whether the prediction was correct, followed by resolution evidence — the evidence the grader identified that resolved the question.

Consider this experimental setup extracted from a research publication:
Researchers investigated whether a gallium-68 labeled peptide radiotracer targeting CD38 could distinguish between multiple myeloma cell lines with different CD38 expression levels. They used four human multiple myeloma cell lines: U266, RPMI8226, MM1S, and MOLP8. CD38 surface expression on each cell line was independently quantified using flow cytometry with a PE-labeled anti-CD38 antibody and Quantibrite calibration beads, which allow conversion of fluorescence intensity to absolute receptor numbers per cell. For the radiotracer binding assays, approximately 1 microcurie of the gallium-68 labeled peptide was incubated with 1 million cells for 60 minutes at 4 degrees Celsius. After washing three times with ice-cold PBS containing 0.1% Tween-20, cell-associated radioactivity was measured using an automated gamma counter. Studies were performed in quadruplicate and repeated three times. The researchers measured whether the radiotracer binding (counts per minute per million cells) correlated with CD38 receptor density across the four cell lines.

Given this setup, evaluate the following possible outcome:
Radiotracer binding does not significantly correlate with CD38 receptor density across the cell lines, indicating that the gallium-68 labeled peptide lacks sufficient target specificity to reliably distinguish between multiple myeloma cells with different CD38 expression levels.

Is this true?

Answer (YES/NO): NO